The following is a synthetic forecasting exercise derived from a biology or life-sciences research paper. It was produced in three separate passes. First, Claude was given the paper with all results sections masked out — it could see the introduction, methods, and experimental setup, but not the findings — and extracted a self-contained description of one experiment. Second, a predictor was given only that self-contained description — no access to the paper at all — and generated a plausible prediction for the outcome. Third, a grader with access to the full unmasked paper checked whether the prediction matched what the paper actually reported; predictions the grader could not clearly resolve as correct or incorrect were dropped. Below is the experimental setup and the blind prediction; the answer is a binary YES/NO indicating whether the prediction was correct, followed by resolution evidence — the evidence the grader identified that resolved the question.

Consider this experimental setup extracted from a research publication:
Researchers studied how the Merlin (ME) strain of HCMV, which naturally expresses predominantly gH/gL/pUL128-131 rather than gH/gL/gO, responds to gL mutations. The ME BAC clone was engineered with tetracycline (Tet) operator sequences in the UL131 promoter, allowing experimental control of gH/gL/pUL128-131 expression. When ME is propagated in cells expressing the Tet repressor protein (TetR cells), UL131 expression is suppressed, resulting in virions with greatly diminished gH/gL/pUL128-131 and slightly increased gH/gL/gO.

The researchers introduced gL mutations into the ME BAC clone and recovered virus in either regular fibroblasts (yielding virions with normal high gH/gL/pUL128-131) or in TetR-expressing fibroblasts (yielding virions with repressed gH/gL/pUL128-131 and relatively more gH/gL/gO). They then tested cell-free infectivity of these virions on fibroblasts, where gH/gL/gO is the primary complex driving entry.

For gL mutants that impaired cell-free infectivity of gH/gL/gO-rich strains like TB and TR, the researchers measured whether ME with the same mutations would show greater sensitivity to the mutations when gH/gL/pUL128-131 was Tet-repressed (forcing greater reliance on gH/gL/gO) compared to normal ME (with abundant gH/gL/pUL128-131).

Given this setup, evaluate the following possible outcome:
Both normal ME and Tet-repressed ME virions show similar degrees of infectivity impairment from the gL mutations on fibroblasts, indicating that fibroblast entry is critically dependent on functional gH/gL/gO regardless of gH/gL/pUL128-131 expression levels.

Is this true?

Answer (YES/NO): NO